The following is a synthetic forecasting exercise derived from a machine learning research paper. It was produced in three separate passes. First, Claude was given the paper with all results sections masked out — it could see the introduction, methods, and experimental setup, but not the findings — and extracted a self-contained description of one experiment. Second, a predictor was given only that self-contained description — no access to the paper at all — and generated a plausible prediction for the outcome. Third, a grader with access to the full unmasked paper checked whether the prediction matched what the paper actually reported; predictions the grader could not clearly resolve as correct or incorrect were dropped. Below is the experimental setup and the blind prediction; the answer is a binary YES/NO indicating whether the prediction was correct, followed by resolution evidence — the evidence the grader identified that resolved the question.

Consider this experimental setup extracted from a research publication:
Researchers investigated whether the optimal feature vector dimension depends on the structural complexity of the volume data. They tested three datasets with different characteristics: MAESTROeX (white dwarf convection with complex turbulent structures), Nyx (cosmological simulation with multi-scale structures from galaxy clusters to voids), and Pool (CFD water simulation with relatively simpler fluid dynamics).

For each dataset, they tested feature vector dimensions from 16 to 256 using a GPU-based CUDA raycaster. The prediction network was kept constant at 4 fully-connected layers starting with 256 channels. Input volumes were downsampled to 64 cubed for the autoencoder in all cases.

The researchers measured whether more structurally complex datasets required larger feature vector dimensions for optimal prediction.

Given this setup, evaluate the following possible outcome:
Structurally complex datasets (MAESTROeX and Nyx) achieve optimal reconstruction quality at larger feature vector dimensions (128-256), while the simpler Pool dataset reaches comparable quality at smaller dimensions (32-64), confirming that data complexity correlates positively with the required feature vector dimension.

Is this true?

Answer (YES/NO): NO